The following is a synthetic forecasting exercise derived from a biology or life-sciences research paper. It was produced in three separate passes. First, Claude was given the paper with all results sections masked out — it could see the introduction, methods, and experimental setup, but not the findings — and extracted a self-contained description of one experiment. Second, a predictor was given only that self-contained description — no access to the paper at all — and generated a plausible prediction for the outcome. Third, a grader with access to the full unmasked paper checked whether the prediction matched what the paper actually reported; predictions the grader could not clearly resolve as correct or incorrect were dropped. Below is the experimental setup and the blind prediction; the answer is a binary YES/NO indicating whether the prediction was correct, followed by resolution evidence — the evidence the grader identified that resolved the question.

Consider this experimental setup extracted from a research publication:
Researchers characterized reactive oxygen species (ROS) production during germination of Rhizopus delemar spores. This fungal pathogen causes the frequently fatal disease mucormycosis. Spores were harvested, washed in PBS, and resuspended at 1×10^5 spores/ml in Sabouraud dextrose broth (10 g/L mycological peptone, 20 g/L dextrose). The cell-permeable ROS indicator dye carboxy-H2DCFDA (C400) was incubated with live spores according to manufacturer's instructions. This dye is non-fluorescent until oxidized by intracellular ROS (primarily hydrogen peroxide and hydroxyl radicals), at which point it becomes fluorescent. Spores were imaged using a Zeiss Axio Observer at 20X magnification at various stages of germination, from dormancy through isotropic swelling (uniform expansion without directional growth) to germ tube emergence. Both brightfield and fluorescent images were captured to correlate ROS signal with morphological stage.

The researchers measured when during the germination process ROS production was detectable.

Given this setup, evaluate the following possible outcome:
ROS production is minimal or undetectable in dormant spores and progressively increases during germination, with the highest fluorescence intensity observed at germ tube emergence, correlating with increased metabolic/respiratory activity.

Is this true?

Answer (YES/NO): NO